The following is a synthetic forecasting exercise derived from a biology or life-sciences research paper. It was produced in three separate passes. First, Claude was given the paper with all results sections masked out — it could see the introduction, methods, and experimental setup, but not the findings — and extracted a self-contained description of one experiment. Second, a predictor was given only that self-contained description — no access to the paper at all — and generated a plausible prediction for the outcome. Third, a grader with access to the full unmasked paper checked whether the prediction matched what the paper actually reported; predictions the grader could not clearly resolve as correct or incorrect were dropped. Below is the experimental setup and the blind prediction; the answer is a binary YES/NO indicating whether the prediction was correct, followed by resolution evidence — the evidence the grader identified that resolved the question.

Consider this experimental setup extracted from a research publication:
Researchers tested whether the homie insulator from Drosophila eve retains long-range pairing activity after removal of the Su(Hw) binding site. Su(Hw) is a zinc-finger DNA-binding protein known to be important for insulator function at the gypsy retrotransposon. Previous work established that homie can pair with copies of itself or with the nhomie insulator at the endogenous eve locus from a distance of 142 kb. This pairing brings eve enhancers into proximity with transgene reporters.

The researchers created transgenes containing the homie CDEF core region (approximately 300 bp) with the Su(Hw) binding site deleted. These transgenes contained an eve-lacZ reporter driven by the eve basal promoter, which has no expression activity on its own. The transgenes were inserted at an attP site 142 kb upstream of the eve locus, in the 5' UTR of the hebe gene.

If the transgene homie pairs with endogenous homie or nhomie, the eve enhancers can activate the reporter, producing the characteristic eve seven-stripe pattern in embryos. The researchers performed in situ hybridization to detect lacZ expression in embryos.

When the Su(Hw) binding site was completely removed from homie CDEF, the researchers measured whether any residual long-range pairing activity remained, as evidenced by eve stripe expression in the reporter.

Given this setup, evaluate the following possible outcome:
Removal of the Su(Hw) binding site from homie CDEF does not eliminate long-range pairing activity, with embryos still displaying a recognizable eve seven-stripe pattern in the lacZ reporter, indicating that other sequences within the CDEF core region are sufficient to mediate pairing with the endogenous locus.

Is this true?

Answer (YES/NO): NO